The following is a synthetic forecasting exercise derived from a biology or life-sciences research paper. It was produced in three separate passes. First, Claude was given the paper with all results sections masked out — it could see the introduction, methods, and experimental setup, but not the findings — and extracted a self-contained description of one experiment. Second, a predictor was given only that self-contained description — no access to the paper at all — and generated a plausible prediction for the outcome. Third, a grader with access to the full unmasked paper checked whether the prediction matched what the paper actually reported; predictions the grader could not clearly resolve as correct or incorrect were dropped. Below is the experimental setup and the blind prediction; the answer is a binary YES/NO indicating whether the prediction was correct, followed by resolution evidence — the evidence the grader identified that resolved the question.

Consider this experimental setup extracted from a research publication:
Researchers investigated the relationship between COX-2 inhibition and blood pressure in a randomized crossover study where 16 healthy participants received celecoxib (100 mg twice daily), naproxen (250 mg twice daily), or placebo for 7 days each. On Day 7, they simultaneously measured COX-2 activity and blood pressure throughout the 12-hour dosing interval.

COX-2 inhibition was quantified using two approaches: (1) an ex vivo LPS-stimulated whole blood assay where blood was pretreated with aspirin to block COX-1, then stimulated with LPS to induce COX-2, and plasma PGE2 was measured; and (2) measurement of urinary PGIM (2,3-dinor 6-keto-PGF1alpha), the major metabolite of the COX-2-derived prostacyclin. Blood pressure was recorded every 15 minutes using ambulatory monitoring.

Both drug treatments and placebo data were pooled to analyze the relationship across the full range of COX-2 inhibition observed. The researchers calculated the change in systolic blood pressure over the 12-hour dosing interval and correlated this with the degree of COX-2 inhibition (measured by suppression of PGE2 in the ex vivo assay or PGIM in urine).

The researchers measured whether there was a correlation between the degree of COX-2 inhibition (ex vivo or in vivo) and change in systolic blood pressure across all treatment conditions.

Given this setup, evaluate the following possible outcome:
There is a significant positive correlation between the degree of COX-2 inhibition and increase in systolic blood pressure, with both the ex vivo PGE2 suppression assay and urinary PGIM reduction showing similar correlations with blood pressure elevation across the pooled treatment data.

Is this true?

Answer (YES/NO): NO